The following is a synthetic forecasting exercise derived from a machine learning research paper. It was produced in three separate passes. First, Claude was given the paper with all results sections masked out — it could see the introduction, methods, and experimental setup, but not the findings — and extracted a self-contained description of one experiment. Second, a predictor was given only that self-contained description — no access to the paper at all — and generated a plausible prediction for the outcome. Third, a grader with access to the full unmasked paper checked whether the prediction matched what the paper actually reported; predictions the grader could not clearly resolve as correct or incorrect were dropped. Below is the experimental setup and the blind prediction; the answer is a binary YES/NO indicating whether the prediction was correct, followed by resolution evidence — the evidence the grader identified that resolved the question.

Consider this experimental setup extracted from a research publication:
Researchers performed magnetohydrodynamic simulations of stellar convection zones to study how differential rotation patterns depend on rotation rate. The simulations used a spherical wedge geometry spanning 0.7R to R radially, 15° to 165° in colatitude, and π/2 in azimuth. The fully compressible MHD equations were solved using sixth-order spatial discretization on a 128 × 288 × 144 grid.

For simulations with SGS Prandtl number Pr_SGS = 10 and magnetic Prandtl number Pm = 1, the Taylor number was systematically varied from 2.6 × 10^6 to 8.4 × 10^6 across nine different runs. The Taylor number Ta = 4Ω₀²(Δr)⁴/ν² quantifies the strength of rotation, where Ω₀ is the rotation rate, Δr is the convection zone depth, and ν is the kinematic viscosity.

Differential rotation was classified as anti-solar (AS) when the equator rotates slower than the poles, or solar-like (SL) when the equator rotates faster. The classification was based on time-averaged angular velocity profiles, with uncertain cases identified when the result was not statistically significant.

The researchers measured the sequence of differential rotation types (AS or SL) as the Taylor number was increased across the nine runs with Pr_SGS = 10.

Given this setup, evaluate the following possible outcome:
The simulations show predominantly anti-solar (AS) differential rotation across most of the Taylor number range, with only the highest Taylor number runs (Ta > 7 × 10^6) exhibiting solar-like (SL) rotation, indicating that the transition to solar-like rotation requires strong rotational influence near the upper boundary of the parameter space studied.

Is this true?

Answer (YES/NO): YES